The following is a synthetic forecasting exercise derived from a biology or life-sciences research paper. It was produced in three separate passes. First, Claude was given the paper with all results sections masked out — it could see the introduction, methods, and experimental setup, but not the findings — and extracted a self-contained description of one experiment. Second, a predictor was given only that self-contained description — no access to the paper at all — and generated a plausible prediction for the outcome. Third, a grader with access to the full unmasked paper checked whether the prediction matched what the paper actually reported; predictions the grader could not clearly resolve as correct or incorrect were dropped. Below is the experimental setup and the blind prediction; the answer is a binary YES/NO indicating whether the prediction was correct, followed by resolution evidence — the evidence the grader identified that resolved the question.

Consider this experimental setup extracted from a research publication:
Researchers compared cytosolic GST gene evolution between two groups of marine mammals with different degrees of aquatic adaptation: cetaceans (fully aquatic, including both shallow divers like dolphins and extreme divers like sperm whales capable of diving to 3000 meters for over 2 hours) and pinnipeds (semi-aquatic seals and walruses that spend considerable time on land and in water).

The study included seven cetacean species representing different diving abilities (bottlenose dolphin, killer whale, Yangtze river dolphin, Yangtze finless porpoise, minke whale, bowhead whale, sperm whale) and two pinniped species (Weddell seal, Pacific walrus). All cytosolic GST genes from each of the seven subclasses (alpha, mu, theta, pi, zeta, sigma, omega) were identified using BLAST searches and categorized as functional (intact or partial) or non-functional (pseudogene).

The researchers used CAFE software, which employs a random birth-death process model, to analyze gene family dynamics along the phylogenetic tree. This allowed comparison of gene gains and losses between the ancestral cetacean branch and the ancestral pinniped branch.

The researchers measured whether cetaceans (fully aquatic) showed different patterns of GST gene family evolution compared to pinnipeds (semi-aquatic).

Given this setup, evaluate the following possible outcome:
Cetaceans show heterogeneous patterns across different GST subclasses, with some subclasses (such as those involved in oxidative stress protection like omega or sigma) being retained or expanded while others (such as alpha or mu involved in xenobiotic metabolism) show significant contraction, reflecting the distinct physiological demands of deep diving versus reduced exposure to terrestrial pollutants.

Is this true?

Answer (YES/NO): NO